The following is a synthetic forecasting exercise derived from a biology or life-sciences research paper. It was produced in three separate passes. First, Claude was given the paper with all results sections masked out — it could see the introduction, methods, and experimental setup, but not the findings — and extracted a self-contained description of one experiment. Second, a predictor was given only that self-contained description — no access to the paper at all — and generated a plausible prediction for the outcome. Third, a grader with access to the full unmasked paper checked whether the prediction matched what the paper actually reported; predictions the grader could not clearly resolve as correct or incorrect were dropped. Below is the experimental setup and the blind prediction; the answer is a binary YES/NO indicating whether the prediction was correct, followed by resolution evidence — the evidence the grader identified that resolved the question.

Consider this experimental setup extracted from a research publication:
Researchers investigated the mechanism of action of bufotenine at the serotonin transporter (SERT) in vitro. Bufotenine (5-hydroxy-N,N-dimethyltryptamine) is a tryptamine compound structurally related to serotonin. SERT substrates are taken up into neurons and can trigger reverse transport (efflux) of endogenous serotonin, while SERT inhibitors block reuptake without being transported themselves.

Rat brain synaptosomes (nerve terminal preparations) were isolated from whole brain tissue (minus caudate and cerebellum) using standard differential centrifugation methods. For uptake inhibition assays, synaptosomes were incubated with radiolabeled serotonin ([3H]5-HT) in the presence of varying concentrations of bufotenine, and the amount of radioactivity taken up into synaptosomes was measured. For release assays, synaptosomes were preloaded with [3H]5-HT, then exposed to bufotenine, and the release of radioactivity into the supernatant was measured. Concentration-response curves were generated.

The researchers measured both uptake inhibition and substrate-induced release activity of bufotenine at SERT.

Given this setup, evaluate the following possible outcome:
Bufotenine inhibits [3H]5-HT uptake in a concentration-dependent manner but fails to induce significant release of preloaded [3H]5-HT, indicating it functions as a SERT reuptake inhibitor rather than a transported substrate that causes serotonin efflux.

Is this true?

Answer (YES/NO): NO